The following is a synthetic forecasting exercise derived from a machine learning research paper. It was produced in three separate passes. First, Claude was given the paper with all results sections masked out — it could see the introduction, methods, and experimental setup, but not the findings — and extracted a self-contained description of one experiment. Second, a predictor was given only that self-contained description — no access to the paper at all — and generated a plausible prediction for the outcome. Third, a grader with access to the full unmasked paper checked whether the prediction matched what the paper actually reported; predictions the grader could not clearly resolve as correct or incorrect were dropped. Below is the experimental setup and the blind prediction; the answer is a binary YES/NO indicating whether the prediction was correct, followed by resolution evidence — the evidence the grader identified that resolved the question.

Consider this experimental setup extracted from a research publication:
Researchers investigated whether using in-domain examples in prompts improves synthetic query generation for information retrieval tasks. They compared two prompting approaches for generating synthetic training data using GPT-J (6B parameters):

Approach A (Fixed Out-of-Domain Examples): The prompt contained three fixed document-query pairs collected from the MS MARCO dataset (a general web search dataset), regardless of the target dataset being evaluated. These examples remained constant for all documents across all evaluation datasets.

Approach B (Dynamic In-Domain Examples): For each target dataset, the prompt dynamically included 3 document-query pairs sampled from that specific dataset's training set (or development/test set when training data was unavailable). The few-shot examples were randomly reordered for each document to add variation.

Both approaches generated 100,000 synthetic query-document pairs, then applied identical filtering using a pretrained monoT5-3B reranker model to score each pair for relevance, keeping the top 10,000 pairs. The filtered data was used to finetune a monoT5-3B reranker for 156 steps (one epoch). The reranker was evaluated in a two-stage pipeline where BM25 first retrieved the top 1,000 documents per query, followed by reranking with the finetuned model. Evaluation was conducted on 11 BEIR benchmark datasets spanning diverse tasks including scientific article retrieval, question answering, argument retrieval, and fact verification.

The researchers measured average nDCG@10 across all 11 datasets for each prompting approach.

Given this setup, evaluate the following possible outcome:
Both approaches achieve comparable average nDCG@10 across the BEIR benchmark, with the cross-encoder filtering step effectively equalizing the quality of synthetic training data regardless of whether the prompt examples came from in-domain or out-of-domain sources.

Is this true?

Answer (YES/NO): NO